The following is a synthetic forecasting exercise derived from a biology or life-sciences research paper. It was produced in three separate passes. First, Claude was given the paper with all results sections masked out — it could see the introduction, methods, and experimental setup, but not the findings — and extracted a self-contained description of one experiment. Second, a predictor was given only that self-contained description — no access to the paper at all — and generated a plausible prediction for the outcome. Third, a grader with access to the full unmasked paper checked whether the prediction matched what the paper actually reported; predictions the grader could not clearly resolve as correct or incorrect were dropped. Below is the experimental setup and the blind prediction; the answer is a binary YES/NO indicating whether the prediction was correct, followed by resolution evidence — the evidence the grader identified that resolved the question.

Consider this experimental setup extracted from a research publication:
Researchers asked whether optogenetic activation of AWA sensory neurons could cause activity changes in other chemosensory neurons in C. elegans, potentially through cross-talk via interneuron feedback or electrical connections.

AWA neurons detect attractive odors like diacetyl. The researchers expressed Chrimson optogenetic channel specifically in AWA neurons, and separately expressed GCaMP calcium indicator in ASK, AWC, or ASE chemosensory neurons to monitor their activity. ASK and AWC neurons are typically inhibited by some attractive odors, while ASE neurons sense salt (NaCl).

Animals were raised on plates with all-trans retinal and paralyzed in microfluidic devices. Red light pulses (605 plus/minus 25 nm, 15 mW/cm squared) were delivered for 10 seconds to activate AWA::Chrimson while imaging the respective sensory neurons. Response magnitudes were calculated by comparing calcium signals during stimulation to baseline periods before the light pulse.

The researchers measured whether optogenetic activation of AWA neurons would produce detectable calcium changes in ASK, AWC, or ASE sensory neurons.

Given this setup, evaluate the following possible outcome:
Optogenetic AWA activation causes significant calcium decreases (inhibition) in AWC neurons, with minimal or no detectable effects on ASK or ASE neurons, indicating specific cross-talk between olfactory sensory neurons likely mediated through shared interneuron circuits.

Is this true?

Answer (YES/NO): NO